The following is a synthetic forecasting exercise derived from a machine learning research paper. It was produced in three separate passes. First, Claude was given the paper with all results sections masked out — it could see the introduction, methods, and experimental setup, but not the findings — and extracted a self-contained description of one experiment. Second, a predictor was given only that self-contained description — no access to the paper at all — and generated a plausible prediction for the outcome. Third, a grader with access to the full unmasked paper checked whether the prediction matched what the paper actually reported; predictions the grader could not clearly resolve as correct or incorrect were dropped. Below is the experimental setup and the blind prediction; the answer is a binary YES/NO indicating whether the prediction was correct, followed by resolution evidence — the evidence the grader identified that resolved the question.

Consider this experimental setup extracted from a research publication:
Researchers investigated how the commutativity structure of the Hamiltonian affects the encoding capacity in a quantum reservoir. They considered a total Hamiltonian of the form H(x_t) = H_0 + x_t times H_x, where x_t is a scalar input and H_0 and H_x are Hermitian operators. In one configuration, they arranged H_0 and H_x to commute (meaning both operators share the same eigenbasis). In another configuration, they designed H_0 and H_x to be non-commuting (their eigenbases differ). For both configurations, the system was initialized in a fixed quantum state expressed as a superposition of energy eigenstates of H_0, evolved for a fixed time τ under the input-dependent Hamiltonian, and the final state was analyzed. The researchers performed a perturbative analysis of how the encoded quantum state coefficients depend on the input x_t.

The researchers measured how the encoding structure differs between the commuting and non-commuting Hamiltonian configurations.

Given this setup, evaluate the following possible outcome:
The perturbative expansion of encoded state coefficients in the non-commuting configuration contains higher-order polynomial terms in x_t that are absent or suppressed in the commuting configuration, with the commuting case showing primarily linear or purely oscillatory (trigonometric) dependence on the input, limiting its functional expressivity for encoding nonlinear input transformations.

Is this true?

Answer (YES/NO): YES